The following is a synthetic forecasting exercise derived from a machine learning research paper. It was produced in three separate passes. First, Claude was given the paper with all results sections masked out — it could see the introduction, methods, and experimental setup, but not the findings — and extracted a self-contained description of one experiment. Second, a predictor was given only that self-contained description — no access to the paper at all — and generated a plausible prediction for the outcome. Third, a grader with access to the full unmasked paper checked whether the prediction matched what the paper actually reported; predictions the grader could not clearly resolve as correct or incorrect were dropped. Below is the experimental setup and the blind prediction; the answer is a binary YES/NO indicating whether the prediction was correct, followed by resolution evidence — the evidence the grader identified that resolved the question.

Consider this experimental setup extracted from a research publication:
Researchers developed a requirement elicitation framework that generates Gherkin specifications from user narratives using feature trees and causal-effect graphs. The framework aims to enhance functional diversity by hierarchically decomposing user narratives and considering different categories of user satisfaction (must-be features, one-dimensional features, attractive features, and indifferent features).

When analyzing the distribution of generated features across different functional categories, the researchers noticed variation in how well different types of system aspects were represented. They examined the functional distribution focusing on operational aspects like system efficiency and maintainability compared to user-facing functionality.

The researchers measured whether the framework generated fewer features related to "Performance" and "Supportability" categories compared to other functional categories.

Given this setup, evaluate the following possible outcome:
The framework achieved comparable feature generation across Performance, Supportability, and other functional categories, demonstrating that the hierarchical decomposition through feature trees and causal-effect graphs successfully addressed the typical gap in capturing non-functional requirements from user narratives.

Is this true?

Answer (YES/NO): NO